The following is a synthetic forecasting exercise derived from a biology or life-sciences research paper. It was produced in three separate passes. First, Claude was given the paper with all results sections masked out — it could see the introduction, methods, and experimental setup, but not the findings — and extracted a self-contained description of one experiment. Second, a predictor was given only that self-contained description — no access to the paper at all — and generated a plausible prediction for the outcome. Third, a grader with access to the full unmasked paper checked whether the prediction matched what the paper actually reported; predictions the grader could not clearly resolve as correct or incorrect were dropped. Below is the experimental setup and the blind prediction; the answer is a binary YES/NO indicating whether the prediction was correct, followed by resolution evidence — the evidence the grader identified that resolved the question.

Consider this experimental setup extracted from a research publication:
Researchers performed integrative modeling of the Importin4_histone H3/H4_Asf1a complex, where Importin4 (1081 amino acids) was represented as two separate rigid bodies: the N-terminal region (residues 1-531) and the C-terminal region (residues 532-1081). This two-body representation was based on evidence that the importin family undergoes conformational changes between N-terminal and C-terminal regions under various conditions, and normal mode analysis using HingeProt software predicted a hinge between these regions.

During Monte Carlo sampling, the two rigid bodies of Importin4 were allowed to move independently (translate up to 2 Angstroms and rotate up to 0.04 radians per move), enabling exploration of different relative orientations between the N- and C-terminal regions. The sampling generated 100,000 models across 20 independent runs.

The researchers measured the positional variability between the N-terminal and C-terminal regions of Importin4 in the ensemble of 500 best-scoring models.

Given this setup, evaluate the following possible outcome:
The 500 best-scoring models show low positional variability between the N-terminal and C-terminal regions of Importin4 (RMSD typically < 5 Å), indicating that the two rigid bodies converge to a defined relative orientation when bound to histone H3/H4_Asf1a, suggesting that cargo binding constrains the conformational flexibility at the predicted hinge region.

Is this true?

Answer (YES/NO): NO